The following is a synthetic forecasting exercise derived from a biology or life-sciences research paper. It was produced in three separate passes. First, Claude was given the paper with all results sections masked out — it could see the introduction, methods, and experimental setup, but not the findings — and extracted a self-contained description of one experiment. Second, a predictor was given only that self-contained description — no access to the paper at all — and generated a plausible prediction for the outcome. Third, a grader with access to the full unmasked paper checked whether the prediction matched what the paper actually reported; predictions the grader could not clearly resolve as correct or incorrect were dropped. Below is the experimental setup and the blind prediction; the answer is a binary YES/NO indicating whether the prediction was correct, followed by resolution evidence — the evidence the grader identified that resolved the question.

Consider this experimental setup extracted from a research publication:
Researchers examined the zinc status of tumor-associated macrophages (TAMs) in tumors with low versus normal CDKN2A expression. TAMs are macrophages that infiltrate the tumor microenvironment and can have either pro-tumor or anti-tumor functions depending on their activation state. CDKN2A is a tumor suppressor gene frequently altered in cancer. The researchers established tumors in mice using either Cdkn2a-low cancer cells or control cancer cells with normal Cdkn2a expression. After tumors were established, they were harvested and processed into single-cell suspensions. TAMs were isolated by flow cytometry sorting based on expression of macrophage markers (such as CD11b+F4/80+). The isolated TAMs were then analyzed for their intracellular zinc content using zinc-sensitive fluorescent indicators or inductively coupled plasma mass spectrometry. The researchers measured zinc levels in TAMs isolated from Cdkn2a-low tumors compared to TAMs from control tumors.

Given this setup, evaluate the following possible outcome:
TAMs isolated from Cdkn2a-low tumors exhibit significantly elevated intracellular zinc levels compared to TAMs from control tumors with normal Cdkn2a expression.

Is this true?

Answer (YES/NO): NO